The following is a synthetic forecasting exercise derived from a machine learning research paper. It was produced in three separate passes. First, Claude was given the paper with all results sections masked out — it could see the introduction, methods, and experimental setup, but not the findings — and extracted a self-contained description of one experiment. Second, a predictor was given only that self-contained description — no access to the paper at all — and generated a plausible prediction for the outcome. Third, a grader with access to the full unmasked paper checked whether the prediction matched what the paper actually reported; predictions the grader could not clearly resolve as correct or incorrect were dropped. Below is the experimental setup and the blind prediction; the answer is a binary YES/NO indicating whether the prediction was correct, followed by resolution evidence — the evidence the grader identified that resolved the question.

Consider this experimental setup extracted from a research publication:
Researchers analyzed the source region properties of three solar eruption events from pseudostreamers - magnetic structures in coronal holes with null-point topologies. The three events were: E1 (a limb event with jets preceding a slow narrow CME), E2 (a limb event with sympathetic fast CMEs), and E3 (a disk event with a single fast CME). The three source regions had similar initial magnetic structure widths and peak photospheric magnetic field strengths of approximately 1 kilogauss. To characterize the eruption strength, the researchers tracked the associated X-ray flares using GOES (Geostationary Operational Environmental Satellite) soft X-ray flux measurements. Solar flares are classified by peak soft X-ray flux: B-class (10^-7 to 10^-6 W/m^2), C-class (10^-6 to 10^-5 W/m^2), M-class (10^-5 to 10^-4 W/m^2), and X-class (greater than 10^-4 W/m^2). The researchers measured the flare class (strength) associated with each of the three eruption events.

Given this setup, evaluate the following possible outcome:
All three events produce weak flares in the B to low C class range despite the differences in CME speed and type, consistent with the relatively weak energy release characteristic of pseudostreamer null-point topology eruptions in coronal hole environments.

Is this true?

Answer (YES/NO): NO